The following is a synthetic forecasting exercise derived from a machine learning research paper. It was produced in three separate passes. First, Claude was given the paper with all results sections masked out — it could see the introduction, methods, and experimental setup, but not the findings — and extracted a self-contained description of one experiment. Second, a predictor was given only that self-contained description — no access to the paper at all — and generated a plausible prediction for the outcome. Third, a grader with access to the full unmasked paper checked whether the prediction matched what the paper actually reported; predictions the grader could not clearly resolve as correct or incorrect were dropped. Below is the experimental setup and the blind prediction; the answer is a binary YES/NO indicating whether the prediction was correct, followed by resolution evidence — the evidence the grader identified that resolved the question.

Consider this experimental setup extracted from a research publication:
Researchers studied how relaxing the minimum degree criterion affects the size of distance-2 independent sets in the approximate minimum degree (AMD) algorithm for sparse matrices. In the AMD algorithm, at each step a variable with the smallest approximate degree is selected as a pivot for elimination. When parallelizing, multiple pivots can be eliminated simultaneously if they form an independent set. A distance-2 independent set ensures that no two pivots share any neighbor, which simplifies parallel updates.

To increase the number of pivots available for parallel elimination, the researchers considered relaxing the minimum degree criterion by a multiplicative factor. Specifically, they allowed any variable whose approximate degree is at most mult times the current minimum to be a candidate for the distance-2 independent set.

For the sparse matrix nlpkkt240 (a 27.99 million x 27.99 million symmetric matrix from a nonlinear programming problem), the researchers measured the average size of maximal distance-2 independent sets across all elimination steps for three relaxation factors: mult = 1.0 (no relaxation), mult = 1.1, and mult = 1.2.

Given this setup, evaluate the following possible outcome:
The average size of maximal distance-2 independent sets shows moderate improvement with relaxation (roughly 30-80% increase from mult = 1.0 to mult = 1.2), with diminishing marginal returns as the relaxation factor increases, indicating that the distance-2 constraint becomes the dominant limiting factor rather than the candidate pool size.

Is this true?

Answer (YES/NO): NO